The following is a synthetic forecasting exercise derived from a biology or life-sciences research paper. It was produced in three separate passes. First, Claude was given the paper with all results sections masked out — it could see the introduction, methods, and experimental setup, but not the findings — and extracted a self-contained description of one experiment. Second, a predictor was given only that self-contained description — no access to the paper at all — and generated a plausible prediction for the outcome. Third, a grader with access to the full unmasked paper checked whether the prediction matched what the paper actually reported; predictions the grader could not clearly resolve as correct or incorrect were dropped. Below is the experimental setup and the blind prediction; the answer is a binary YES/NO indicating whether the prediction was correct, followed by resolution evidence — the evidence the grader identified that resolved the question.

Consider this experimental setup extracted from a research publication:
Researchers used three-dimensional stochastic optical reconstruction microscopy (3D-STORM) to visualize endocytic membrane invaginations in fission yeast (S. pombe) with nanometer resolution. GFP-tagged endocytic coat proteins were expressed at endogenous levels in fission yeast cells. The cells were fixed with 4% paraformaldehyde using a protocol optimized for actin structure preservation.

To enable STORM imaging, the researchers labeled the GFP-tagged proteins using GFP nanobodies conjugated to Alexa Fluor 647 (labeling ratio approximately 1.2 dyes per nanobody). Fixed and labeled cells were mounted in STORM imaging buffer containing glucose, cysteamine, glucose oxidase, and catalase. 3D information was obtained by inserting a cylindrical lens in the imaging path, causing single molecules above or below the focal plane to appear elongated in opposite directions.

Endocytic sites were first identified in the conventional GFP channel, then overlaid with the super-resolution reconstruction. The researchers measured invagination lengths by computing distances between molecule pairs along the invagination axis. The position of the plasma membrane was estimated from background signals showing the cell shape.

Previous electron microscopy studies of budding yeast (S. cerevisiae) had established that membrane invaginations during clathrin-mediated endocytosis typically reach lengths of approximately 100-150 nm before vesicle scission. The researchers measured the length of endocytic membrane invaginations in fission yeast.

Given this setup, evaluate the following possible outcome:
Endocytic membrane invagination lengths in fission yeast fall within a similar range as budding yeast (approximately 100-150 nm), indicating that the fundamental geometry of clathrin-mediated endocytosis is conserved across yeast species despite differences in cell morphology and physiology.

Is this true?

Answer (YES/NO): NO